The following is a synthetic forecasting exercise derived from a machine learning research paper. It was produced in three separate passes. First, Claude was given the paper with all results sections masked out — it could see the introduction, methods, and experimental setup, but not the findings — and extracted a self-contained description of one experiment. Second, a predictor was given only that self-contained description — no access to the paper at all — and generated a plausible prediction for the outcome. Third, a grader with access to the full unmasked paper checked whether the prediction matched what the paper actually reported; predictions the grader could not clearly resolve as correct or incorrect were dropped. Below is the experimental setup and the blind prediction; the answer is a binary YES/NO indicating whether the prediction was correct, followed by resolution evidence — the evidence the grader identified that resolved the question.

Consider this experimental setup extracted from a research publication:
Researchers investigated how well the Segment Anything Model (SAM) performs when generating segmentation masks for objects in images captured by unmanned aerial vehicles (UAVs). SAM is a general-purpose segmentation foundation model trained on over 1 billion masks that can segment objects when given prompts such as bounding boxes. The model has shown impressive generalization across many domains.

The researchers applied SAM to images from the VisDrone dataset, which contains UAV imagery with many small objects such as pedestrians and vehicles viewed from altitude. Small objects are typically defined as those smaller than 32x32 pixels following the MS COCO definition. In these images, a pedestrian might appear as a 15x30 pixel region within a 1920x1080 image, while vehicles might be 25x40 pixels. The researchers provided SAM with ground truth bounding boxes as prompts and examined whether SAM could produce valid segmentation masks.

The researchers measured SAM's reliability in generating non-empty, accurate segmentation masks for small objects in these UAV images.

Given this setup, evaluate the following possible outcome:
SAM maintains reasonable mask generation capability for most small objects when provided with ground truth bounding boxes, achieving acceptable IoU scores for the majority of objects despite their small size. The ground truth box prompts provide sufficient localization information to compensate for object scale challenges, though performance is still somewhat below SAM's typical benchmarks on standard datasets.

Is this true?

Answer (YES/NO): NO